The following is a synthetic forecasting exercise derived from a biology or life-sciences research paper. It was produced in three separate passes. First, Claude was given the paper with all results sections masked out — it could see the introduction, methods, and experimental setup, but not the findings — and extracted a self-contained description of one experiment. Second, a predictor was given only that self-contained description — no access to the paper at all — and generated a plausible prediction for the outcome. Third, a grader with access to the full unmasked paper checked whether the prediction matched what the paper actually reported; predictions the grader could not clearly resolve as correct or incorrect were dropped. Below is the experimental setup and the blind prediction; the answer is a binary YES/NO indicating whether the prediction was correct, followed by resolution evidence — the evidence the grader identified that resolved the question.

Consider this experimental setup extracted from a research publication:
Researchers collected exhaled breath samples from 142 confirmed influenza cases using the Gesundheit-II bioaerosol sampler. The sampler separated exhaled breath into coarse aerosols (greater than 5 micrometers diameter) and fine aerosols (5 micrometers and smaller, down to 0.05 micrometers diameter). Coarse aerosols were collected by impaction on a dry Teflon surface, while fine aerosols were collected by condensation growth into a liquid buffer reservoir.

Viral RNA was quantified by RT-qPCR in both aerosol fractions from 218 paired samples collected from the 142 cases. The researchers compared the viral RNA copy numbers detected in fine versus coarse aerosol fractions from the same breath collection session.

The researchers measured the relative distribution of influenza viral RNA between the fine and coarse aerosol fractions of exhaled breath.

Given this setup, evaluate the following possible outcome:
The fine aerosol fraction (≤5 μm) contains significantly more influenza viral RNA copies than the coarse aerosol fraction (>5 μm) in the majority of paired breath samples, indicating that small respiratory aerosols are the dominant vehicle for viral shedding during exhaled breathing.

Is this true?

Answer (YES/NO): YES